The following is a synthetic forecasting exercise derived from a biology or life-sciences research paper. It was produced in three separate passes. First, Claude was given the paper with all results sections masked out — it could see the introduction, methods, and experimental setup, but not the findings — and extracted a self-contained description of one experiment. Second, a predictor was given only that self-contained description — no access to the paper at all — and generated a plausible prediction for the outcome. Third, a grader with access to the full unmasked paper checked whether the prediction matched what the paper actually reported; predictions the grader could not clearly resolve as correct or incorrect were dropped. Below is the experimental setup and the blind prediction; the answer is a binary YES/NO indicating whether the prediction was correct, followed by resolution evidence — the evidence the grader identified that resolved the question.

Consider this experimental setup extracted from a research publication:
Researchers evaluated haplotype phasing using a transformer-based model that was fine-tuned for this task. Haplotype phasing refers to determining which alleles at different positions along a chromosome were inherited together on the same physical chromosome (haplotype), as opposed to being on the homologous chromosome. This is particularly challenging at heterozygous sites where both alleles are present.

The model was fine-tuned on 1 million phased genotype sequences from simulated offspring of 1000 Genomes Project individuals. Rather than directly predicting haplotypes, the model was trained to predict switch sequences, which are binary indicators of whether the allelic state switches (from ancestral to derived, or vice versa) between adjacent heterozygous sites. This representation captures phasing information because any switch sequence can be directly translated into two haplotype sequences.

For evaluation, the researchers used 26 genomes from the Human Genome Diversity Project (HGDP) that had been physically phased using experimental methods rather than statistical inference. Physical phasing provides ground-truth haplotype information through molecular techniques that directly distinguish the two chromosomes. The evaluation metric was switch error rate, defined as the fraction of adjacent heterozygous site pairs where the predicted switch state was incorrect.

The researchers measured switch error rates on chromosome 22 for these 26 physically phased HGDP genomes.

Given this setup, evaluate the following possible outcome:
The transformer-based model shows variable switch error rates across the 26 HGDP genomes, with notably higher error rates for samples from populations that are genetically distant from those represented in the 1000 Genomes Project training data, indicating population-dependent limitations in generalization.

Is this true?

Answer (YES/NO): NO